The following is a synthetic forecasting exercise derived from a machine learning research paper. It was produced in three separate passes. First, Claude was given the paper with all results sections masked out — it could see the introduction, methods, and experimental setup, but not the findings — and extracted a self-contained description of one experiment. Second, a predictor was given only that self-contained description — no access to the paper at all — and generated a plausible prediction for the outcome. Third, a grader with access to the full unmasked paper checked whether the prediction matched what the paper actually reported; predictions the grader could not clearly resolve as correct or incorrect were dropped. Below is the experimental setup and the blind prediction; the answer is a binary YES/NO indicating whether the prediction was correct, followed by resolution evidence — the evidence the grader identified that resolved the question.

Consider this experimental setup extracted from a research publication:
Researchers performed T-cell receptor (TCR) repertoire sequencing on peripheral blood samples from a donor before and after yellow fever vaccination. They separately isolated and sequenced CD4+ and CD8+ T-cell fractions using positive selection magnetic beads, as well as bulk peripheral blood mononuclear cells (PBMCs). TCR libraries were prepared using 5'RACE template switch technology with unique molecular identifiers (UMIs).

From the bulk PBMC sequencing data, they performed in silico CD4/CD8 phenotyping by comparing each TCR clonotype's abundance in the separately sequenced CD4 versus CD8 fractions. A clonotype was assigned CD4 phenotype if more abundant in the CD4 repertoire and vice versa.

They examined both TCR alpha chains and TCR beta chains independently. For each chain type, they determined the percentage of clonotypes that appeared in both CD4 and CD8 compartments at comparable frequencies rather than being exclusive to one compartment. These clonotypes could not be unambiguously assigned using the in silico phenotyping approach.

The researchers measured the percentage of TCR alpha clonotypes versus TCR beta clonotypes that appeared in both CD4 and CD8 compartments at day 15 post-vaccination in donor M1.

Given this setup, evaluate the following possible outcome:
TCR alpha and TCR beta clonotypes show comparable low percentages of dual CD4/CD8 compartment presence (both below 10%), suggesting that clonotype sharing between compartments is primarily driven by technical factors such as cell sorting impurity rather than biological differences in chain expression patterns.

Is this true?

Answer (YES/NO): NO